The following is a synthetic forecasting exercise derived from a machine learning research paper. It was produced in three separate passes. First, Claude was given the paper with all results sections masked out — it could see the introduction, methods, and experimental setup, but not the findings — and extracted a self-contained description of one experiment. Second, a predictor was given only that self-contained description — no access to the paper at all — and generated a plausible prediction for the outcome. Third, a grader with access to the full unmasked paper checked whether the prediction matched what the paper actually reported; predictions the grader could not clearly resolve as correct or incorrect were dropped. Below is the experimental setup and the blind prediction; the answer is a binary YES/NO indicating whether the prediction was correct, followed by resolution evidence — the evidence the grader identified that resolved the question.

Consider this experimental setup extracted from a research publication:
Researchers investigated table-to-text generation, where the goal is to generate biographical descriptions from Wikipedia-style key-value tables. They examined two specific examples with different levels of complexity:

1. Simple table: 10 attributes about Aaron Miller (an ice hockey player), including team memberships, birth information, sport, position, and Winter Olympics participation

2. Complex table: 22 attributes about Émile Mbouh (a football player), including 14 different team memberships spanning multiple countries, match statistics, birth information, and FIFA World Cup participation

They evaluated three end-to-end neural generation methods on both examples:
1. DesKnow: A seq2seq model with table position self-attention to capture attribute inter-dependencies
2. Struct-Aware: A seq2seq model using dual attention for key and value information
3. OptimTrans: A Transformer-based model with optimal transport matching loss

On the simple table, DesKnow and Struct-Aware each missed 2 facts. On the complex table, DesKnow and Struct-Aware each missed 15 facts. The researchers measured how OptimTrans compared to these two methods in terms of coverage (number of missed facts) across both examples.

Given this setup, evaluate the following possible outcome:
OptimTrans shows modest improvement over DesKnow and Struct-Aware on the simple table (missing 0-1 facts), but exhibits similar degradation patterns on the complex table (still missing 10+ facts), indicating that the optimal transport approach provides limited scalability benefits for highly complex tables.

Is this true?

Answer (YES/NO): NO